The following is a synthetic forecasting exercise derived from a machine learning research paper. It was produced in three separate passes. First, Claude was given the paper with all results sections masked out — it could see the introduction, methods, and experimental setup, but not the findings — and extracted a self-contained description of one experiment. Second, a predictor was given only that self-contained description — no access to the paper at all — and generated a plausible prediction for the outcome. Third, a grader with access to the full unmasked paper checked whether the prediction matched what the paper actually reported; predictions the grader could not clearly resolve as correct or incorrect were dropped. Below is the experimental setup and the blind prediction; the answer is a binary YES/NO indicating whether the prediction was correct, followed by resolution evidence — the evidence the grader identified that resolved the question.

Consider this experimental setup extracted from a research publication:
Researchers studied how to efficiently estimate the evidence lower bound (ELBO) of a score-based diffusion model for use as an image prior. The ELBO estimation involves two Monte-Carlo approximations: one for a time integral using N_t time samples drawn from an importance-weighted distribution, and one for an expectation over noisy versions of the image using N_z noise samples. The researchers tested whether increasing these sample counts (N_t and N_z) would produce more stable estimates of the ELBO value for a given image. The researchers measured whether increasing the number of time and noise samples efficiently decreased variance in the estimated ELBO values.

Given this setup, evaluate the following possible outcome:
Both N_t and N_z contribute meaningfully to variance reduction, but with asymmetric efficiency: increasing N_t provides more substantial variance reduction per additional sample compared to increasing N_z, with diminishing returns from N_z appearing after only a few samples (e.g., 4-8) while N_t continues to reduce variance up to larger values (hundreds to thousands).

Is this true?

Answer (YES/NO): NO